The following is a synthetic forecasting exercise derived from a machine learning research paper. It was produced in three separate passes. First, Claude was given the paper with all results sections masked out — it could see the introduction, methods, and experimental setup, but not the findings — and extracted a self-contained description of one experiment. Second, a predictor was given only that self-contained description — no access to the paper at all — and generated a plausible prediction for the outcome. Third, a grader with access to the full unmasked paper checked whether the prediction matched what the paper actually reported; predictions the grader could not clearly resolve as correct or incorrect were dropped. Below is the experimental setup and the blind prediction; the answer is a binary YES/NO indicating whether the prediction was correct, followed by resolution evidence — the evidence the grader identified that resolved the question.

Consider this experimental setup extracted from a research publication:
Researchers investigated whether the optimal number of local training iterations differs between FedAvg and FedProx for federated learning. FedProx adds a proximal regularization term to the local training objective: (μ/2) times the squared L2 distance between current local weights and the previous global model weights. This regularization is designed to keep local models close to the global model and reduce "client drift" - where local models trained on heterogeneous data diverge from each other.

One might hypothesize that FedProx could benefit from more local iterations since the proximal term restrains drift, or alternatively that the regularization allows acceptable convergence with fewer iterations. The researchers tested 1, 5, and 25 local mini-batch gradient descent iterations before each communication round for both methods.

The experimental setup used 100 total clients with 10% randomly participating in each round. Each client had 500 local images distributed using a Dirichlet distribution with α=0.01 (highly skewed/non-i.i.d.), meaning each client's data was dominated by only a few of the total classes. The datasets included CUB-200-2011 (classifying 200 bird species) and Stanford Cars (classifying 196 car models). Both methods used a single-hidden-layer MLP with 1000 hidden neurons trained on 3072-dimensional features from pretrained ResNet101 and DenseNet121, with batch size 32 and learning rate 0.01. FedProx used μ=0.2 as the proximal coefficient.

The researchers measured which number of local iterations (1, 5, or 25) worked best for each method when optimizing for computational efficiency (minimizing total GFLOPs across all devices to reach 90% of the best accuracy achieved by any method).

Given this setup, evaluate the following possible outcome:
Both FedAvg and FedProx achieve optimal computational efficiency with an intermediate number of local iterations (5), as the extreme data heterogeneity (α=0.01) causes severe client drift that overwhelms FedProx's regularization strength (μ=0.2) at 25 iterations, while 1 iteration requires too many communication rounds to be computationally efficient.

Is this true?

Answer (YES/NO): NO